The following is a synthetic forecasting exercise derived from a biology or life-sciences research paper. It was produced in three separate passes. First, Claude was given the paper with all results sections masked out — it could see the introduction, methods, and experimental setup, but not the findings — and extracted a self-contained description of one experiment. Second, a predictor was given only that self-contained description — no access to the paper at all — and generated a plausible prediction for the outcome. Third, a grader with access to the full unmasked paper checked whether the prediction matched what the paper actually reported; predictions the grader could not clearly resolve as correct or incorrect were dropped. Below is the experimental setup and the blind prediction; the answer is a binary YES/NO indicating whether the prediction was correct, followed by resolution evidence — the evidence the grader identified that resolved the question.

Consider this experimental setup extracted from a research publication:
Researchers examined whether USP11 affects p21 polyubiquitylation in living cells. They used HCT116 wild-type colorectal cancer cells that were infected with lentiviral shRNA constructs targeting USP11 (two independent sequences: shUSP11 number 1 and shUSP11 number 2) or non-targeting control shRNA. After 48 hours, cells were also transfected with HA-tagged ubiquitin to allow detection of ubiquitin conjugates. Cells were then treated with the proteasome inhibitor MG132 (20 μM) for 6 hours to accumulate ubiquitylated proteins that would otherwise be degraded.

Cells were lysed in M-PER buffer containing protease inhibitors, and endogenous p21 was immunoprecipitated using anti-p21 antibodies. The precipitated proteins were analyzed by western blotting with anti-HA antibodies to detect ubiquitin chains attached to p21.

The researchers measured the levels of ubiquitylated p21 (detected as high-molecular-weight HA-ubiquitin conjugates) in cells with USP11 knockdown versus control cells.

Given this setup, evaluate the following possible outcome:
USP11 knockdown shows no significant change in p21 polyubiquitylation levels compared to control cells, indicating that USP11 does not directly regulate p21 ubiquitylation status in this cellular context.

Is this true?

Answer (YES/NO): NO